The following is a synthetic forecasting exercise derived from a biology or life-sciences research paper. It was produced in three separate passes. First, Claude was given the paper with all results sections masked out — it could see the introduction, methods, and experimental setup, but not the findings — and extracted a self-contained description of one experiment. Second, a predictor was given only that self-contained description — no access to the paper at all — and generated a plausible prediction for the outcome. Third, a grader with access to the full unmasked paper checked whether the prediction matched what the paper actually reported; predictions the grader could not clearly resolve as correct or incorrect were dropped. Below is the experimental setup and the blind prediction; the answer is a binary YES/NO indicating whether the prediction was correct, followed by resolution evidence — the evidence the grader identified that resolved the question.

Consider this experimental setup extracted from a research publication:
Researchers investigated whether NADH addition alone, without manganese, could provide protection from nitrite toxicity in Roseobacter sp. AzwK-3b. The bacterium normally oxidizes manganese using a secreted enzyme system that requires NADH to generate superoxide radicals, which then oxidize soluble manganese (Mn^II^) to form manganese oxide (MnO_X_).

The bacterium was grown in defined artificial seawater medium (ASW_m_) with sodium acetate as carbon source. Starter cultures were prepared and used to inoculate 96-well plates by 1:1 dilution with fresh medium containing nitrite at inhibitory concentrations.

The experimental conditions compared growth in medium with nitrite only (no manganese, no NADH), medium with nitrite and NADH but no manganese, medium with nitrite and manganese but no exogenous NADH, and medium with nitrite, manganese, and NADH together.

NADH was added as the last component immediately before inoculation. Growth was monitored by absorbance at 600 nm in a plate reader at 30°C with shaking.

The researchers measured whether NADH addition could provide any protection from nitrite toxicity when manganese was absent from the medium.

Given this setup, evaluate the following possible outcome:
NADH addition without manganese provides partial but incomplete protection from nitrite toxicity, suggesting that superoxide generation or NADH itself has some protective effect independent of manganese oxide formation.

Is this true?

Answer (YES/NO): NO